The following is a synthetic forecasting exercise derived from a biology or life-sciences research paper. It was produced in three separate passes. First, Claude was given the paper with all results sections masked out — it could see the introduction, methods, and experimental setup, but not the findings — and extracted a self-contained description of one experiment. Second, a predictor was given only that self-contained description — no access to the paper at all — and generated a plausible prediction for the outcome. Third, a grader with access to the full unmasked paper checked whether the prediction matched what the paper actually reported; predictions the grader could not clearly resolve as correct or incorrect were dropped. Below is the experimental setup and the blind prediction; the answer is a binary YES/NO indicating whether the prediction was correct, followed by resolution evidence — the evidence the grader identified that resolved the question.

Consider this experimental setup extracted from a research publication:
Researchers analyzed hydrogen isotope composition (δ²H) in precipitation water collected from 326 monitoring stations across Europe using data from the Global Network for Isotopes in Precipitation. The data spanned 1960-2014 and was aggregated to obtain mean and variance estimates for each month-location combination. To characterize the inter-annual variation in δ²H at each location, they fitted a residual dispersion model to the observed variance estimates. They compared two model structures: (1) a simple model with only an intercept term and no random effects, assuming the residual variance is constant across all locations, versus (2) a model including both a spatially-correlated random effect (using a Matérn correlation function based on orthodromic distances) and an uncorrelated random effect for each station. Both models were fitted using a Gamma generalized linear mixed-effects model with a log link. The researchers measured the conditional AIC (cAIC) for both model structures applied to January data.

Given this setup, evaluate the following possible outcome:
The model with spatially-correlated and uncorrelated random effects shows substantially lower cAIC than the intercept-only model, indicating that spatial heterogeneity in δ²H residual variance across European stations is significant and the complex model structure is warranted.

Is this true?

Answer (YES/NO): YES